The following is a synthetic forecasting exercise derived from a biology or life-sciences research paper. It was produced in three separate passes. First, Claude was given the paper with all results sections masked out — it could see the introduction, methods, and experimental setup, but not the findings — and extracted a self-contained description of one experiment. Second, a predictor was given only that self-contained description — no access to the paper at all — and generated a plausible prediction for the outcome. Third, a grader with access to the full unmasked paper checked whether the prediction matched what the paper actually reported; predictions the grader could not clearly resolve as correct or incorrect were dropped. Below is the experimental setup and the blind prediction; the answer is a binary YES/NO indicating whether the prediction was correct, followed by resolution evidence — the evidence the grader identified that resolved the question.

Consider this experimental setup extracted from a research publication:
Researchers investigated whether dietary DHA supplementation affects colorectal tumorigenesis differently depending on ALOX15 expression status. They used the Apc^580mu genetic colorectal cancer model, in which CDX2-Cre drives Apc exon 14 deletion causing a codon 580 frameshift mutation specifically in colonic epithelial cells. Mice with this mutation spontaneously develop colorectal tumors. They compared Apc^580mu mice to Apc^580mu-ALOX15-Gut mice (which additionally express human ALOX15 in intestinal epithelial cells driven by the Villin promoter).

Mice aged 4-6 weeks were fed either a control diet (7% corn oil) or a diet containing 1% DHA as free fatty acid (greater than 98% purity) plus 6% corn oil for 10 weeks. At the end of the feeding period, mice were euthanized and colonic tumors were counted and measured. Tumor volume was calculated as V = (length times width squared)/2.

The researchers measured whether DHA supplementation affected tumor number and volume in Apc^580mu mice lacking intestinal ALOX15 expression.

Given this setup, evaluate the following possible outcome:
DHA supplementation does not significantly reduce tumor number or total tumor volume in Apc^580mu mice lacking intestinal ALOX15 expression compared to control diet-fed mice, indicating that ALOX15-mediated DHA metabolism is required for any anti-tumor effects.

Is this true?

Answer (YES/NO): YES